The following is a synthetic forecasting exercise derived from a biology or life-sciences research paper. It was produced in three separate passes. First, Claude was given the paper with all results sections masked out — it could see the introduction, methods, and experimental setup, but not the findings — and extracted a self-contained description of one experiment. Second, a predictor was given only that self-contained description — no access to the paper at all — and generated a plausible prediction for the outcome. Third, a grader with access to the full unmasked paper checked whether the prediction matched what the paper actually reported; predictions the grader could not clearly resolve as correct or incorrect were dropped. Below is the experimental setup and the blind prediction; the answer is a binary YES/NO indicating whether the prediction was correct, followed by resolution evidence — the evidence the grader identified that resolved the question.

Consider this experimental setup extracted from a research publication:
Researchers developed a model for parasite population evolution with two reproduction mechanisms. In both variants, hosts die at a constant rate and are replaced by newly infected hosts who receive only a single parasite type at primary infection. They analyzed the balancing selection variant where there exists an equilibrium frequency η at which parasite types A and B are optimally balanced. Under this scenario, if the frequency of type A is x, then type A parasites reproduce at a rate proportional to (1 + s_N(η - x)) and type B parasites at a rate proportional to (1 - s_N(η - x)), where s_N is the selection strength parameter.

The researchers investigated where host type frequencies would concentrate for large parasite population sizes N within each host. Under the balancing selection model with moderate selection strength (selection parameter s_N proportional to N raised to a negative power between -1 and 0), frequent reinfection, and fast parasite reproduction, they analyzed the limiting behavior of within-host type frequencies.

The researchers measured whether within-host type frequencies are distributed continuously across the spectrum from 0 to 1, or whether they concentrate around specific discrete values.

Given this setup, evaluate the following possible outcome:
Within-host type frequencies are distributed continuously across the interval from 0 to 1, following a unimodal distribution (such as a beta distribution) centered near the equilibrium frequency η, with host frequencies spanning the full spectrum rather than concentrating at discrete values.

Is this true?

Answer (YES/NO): NO